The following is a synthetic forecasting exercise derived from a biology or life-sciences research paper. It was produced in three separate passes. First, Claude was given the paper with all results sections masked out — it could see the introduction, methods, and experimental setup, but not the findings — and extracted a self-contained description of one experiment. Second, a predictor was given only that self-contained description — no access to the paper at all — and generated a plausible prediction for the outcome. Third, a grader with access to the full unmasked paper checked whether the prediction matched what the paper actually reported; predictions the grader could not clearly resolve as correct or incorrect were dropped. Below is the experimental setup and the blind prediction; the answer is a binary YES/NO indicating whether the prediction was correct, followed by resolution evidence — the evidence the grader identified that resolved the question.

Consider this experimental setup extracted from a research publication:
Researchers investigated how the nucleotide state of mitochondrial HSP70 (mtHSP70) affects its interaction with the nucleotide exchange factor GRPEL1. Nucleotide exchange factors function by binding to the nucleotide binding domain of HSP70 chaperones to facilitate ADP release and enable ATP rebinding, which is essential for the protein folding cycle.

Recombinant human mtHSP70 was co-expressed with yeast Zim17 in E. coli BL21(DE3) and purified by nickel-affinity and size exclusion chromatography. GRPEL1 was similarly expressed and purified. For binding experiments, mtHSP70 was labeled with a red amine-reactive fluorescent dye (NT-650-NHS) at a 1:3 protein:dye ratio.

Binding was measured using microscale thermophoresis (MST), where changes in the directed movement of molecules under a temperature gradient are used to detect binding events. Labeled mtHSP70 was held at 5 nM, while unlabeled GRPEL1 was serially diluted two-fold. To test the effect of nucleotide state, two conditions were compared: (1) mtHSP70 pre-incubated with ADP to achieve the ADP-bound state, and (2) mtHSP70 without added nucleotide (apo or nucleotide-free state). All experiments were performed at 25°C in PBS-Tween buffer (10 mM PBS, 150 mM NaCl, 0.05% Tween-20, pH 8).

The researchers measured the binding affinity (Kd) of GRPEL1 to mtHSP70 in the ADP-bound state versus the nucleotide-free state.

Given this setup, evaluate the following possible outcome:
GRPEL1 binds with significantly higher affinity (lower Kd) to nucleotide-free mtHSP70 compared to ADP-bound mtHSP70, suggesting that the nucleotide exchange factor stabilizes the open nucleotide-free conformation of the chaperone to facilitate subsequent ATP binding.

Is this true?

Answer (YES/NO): NO